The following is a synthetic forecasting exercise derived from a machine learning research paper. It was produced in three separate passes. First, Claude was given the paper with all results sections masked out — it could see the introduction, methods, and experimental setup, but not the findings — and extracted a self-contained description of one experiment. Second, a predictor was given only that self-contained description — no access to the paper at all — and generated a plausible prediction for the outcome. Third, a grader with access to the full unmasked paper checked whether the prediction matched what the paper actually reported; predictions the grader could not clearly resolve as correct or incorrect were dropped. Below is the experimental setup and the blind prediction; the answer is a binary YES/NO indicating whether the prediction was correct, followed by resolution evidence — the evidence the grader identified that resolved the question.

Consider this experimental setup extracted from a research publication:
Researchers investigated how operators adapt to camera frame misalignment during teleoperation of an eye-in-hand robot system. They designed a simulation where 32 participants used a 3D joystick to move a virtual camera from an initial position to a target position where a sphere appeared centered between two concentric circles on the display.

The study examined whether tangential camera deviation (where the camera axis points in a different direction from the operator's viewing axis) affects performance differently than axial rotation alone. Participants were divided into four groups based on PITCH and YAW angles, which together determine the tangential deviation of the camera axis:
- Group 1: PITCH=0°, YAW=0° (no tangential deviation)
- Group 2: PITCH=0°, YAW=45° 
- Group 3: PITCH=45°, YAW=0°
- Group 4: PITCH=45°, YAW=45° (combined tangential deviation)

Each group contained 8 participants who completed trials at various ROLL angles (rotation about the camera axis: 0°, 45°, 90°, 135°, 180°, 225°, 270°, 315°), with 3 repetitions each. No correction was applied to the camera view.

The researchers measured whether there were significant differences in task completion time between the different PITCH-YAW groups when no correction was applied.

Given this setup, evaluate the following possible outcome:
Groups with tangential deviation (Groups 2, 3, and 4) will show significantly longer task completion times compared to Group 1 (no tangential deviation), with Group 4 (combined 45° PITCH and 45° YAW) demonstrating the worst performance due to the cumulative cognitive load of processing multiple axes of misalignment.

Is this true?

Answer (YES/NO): NO